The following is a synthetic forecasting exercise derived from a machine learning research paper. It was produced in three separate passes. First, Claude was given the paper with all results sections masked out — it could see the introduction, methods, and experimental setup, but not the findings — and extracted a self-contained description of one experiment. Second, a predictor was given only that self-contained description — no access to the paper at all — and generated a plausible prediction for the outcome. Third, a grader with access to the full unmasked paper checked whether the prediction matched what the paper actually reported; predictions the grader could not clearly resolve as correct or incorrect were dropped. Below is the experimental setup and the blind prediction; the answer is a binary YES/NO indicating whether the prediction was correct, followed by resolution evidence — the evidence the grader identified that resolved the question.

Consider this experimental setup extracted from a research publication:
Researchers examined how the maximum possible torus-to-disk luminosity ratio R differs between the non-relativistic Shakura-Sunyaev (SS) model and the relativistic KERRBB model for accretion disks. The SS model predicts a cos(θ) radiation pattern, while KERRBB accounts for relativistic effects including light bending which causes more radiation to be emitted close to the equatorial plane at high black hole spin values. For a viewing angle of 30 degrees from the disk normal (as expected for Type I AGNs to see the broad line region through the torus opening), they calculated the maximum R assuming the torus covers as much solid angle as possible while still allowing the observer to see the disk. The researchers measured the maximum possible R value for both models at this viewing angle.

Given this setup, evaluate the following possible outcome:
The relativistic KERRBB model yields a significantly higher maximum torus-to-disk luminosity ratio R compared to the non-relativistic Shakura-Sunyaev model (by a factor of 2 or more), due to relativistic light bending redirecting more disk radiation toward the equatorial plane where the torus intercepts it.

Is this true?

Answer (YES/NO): YES